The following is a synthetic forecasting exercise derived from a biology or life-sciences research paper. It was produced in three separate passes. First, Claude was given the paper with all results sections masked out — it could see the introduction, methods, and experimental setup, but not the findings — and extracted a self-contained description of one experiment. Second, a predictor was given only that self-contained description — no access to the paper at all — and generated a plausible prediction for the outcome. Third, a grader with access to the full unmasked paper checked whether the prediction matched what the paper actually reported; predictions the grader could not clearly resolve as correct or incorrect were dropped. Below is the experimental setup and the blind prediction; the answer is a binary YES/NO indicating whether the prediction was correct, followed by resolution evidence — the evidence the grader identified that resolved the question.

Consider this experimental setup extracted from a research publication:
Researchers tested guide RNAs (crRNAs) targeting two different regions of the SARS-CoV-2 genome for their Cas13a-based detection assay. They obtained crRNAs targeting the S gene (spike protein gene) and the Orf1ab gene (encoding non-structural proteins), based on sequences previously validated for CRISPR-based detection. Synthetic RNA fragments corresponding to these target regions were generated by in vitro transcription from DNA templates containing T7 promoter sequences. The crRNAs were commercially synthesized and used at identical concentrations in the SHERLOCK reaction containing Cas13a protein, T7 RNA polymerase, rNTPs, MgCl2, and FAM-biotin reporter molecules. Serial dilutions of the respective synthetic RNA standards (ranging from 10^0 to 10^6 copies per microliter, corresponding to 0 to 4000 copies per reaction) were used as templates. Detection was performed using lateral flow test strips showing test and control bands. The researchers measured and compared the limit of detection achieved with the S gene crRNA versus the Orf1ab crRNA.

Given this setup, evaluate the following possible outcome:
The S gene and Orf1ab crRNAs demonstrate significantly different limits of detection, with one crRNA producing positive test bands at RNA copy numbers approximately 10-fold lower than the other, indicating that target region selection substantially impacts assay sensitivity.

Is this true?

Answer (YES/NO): NO